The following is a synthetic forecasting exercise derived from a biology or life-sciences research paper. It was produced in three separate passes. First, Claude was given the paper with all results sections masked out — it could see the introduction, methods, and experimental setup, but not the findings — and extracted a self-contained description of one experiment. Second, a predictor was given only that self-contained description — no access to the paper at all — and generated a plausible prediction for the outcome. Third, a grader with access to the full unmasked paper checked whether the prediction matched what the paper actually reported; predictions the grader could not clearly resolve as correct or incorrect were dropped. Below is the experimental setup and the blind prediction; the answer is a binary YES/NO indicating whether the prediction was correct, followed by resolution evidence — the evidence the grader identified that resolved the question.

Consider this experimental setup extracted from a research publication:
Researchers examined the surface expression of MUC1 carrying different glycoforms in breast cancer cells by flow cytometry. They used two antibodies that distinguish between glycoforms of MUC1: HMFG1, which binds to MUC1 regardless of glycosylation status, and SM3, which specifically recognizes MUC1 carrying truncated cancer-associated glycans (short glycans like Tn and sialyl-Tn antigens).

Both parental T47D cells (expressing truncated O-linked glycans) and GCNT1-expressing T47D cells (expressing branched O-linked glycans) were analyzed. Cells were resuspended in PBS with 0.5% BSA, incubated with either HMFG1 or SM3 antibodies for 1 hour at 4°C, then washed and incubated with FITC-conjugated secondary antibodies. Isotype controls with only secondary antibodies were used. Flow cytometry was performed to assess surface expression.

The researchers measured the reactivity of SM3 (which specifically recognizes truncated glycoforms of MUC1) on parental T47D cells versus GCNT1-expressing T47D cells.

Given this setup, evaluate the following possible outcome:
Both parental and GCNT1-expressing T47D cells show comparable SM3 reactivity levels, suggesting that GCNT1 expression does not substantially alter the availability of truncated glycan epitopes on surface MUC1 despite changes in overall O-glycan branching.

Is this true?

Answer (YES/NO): NO